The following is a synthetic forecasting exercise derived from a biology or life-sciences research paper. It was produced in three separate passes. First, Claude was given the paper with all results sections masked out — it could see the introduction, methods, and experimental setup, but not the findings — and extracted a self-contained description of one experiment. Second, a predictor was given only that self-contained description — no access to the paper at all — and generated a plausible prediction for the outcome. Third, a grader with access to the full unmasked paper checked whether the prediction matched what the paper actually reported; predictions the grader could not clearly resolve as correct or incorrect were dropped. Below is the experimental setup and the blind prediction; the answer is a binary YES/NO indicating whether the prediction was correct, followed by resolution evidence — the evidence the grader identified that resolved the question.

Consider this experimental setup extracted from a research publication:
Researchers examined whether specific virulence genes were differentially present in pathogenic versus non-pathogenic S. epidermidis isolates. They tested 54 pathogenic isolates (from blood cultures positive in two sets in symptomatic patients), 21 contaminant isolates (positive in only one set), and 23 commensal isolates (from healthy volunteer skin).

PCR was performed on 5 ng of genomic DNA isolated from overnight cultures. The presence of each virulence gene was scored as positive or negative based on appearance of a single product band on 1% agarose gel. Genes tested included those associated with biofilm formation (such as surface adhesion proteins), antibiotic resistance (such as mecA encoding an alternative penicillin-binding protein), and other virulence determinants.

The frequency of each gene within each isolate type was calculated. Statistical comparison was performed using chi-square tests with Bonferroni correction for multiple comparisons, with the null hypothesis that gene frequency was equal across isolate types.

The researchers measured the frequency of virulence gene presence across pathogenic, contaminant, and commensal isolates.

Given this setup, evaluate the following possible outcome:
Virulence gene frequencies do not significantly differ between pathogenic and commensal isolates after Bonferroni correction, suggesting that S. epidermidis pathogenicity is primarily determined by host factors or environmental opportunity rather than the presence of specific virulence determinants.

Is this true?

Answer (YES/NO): NO